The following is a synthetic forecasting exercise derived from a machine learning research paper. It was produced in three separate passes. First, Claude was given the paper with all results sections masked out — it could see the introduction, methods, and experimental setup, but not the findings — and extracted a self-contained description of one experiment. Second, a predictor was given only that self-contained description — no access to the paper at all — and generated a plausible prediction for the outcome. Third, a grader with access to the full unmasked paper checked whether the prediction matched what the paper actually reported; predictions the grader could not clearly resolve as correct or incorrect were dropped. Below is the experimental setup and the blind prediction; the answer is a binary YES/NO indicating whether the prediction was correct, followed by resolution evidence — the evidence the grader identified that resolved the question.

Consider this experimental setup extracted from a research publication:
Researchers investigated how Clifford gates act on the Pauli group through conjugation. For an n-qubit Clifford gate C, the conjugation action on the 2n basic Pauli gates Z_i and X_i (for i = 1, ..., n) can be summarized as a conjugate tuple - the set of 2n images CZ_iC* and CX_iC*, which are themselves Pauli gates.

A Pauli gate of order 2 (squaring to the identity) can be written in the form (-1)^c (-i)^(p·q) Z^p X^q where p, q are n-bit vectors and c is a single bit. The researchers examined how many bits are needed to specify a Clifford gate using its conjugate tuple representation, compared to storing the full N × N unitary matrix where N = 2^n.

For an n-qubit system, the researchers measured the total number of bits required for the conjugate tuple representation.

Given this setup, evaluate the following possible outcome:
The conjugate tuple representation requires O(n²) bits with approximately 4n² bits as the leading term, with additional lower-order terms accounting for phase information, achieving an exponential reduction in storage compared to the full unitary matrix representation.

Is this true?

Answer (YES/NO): YES